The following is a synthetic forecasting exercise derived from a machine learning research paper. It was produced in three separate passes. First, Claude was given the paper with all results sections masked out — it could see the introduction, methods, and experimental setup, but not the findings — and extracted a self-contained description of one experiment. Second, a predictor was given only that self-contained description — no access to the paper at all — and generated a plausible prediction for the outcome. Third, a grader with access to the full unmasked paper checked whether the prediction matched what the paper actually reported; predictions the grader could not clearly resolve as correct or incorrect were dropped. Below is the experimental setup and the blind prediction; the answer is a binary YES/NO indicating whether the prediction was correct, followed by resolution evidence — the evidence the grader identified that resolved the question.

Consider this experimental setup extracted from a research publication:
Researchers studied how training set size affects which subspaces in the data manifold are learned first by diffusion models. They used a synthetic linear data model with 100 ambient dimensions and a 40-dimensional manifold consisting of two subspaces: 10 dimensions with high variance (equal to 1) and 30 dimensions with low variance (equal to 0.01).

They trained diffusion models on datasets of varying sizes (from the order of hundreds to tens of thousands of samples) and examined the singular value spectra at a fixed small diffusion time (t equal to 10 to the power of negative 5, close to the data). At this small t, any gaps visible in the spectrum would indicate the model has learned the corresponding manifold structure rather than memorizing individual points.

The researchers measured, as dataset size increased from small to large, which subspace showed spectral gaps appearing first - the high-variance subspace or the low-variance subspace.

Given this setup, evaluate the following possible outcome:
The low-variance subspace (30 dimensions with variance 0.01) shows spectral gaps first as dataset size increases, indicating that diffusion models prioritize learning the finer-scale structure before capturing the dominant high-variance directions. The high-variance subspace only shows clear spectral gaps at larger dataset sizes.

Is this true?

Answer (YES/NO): NO